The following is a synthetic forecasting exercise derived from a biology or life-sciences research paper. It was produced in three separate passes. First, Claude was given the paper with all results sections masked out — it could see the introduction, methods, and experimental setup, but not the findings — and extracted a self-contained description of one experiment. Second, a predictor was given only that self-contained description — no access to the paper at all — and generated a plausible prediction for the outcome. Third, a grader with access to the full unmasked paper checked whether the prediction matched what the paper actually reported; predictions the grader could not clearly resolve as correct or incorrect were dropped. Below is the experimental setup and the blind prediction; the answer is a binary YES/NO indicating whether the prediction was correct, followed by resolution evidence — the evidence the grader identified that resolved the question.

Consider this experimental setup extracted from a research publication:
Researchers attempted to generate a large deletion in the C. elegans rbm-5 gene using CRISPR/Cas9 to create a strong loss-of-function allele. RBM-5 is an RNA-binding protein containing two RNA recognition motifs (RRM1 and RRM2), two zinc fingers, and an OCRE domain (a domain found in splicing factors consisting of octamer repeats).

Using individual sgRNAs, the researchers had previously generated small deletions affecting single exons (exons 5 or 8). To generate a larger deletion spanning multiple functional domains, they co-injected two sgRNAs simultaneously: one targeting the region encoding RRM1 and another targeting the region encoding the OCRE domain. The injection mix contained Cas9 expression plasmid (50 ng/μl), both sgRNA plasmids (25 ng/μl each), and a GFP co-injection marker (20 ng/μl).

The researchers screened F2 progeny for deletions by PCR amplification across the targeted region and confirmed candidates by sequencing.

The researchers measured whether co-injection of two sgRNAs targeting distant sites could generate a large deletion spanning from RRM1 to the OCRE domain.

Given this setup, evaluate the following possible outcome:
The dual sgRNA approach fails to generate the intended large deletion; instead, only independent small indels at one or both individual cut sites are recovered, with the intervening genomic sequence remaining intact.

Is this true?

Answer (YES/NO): NO